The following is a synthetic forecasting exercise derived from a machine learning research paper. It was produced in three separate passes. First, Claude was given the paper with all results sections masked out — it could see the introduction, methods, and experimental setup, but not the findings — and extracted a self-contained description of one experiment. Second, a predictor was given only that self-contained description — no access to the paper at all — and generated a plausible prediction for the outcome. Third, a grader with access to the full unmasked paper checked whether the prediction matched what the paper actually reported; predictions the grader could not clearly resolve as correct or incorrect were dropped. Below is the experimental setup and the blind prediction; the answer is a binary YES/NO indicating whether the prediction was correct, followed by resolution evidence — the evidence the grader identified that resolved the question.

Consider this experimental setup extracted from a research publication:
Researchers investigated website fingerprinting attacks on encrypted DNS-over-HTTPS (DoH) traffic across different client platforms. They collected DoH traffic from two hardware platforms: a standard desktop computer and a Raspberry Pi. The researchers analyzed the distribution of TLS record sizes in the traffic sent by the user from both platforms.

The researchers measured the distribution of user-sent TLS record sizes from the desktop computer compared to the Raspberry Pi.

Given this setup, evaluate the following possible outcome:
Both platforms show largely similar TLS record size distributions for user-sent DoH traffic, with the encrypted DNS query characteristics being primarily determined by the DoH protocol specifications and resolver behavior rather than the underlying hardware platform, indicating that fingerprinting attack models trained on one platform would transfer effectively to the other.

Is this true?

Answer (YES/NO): NO